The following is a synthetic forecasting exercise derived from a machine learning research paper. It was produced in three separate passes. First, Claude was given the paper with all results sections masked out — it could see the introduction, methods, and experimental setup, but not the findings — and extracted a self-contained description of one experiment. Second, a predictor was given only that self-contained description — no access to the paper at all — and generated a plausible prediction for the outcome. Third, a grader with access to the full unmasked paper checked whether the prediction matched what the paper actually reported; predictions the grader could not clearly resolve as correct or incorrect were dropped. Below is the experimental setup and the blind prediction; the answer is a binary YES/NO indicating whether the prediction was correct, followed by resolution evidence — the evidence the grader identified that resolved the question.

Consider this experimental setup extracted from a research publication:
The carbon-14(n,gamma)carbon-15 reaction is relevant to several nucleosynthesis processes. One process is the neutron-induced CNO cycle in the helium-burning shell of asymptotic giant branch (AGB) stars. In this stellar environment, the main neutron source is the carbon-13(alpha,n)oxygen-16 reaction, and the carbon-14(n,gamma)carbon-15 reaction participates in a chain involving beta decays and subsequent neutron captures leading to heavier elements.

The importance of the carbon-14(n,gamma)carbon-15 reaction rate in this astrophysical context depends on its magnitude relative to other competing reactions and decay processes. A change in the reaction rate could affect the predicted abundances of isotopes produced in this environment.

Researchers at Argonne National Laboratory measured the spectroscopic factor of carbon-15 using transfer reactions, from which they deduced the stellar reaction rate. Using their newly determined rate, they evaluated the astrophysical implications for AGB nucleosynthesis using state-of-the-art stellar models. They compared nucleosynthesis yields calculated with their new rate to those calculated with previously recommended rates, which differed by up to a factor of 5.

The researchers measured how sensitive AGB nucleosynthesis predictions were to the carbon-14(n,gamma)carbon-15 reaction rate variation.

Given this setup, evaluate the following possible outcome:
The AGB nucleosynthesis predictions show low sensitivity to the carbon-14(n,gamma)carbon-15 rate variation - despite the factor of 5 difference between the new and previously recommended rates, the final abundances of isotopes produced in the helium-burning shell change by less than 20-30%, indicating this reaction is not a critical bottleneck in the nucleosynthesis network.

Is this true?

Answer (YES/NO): NO